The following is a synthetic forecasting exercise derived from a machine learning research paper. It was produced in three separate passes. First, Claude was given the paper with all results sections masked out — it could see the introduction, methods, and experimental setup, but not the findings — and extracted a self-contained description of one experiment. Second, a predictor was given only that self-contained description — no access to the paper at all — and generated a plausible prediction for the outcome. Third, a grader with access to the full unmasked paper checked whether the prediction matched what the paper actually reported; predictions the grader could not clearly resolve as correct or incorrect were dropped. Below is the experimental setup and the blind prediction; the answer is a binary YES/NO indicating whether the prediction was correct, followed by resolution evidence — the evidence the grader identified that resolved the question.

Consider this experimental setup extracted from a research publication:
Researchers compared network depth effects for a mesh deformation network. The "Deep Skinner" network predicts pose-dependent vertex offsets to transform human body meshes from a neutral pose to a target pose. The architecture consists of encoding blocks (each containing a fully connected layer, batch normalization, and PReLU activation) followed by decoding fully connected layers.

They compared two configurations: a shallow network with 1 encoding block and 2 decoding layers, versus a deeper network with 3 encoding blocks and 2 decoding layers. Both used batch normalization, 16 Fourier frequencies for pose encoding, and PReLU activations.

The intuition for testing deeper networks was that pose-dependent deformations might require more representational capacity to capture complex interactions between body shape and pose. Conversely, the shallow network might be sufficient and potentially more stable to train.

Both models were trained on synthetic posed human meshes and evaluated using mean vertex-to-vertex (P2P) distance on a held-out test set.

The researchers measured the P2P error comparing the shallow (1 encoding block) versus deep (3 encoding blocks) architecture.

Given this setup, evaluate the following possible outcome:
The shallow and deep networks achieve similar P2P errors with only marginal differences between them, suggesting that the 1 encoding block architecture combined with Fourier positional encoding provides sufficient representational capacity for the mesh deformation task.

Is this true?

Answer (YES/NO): NO